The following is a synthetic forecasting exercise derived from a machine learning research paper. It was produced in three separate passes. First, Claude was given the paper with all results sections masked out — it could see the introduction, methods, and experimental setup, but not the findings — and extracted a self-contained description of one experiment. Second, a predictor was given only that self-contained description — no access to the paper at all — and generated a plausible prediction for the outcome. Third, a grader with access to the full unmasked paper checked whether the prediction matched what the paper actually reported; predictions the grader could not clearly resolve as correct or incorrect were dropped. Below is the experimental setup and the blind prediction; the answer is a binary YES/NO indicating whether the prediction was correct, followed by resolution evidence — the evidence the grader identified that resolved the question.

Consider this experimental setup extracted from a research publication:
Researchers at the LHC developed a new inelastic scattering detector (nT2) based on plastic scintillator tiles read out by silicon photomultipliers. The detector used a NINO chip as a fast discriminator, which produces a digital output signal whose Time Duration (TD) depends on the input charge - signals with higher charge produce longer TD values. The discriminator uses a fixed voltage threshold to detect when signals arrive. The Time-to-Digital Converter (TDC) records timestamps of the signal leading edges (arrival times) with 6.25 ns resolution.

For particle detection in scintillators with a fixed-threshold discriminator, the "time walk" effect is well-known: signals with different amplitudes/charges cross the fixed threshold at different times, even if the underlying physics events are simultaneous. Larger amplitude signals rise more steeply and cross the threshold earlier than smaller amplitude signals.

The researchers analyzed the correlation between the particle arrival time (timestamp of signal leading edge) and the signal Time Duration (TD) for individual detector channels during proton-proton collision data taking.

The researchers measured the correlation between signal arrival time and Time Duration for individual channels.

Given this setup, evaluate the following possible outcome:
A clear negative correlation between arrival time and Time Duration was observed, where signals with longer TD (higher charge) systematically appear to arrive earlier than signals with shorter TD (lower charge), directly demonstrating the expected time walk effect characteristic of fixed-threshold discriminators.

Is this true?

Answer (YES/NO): YES